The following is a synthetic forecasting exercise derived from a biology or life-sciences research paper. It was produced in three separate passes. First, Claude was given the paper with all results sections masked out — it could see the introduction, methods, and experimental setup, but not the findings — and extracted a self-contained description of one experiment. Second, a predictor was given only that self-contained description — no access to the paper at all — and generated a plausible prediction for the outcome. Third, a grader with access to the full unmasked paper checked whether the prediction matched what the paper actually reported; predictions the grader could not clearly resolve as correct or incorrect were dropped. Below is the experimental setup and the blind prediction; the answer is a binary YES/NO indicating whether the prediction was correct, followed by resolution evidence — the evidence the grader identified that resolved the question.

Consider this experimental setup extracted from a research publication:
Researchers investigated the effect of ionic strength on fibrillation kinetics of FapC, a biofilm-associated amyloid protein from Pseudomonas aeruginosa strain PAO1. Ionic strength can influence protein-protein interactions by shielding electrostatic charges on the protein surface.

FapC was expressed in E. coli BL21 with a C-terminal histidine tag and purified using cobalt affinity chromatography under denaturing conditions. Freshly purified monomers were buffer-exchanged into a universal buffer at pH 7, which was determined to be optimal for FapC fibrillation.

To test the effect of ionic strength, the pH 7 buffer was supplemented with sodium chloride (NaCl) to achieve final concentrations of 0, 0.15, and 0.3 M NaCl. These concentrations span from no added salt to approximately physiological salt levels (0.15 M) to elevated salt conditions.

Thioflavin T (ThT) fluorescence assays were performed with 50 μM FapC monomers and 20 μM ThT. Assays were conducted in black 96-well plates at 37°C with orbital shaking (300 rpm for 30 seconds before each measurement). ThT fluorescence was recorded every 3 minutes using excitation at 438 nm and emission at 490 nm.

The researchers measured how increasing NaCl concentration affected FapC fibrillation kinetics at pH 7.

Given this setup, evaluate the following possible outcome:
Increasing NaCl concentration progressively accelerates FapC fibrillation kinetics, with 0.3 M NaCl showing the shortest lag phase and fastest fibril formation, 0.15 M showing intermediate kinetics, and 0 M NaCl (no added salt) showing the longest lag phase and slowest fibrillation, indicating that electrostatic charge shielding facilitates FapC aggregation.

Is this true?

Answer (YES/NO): NO